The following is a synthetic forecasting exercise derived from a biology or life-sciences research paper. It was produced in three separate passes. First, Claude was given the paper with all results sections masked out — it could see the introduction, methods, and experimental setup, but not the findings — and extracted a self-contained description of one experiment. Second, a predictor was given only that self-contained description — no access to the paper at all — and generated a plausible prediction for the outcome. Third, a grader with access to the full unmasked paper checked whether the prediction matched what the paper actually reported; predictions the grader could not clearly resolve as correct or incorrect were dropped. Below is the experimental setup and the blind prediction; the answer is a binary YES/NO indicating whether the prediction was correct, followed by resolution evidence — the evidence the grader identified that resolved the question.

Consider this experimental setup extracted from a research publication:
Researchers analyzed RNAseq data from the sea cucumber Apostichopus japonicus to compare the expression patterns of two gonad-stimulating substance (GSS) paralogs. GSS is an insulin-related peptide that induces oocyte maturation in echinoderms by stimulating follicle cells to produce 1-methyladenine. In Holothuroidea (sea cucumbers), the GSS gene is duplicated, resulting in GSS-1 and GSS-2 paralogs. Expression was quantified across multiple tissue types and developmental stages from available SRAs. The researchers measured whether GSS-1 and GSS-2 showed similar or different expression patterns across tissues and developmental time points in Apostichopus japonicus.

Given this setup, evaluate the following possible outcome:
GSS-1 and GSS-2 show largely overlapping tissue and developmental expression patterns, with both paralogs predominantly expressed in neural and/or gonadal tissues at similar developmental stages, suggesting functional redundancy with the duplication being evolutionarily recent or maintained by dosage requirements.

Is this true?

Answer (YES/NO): NO